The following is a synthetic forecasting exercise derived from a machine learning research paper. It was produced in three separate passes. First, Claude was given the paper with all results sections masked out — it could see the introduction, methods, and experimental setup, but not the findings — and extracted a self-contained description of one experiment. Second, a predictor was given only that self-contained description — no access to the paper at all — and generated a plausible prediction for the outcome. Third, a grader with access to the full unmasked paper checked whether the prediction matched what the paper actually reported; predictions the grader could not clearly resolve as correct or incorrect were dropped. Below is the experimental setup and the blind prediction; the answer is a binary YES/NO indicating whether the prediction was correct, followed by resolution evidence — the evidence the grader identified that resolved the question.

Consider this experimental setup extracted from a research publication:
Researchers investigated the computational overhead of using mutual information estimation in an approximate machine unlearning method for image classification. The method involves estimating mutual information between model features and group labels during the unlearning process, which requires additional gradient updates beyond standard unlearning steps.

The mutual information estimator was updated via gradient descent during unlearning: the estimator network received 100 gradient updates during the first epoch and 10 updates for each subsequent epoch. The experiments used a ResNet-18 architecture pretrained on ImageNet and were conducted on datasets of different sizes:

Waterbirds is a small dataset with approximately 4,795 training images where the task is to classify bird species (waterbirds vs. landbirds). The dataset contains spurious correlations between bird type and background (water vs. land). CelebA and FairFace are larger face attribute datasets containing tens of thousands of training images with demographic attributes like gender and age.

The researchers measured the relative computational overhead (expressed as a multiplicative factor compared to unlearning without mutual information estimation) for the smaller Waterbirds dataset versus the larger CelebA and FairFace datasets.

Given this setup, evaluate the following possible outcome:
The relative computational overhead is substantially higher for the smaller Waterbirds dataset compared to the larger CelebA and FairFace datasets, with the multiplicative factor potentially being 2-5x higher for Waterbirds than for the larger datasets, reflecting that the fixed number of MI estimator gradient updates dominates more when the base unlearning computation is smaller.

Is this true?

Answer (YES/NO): NO